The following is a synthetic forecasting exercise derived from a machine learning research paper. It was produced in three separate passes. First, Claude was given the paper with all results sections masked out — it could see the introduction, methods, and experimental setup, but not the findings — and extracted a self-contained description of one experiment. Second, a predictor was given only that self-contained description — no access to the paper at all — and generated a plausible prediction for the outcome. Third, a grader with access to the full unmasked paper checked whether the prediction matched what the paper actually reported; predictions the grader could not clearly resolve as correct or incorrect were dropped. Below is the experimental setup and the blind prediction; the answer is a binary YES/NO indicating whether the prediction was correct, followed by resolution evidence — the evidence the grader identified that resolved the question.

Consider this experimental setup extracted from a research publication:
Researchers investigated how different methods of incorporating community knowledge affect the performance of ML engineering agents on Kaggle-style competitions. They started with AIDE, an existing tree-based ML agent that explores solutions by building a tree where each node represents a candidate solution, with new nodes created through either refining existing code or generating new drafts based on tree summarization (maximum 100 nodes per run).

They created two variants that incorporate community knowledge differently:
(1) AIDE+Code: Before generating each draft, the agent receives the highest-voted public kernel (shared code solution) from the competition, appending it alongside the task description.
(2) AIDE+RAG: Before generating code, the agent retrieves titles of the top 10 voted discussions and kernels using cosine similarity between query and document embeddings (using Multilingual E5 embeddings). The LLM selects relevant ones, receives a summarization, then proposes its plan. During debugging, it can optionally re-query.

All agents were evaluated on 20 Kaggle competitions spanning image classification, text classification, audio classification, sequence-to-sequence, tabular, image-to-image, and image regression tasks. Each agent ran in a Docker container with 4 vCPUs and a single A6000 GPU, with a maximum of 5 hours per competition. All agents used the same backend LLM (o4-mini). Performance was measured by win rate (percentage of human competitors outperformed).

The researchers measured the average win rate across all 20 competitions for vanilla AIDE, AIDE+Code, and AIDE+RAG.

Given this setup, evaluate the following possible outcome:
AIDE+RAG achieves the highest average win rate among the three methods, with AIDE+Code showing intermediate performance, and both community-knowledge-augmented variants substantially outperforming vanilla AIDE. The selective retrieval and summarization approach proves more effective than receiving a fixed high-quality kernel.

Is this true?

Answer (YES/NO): NO